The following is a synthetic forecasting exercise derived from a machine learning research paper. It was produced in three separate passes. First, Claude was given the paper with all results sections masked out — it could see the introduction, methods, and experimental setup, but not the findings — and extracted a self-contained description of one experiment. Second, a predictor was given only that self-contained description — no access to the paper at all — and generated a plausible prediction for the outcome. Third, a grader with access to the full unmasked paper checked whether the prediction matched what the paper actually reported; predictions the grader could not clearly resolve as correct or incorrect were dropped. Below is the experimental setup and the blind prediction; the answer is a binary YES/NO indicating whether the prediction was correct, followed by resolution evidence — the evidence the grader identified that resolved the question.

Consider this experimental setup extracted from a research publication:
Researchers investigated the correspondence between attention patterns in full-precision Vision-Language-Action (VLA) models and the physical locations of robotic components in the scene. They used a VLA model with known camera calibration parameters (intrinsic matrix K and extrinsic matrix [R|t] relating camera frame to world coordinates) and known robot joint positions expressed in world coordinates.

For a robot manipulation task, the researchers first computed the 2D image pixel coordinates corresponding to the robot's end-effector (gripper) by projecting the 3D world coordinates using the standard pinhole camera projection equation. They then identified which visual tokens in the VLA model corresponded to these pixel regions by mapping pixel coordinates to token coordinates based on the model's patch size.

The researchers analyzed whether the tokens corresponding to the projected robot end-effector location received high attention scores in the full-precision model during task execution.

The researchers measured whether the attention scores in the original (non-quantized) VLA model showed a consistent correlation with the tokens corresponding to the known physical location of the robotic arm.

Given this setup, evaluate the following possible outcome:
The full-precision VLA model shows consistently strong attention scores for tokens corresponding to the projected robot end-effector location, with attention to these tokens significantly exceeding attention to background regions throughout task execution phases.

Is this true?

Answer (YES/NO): YES